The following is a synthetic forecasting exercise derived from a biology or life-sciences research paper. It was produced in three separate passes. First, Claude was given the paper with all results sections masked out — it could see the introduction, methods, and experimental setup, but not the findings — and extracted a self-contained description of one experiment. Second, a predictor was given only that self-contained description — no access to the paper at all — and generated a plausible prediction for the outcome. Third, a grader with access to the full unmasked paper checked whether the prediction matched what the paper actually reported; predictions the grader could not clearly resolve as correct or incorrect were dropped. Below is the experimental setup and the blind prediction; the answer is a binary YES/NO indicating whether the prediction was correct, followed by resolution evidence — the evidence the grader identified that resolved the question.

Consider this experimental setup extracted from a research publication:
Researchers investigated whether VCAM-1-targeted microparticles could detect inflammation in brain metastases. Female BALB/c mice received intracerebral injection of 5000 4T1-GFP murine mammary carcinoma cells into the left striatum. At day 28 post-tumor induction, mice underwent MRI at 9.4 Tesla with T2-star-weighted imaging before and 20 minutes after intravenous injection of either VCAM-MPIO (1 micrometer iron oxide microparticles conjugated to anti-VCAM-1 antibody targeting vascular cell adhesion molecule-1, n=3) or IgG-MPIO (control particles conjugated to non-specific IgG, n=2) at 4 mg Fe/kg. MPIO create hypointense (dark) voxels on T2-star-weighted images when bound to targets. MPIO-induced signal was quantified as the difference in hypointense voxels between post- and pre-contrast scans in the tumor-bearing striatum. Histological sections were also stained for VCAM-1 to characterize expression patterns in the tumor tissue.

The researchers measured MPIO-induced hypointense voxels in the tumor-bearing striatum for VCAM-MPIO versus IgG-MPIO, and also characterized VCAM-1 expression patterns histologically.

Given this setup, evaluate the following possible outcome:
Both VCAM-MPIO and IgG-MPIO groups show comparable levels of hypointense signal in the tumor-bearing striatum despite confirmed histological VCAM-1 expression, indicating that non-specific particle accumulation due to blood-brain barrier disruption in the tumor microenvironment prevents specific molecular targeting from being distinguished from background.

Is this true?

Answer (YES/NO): NO